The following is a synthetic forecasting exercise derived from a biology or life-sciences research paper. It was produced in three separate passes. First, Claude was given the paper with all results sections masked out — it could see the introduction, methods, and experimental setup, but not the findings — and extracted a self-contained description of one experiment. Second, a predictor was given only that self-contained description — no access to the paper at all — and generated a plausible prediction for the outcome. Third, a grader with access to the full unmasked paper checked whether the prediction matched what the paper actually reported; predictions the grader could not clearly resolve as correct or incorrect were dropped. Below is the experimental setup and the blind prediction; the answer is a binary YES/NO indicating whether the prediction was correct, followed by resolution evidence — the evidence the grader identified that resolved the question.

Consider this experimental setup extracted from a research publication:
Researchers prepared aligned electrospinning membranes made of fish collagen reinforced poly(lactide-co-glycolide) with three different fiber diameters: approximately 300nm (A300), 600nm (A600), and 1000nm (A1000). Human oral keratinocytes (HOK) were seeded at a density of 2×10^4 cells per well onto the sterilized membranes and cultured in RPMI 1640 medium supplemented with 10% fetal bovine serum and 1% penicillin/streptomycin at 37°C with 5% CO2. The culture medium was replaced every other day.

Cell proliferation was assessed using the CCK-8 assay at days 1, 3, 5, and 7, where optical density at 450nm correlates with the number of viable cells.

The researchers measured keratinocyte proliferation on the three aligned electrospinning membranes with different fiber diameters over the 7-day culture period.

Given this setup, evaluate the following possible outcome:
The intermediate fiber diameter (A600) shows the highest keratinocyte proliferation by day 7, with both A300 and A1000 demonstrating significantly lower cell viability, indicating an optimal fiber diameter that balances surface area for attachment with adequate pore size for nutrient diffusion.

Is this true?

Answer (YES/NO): NO